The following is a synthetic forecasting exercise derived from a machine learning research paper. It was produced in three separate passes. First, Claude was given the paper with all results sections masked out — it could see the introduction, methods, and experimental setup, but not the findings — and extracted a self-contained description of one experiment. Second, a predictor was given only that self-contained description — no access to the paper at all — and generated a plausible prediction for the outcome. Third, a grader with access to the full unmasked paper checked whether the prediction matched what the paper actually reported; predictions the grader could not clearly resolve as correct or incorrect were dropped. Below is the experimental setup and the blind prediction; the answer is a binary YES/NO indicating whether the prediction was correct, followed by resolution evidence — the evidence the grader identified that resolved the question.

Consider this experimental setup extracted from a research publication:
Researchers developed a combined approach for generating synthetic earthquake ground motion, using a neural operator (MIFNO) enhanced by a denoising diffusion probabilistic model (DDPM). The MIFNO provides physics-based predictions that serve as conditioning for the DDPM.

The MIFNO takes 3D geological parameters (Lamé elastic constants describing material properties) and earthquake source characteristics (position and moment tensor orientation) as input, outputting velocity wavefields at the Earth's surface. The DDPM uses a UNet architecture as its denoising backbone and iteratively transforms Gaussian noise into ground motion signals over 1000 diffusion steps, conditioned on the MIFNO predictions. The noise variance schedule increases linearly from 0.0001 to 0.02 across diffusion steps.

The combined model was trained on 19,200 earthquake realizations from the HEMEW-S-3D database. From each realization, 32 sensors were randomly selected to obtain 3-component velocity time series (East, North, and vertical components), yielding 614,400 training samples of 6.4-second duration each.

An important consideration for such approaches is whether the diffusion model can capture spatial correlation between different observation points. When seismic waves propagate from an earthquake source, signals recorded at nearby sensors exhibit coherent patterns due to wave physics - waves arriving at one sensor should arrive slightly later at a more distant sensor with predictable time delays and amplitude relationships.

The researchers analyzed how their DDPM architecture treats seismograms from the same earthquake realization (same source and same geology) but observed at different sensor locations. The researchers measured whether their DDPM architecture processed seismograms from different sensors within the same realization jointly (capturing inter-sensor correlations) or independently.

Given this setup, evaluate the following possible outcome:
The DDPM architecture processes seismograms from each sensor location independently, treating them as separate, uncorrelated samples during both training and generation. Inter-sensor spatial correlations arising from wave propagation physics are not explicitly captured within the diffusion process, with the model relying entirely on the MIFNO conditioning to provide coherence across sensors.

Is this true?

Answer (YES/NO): YES